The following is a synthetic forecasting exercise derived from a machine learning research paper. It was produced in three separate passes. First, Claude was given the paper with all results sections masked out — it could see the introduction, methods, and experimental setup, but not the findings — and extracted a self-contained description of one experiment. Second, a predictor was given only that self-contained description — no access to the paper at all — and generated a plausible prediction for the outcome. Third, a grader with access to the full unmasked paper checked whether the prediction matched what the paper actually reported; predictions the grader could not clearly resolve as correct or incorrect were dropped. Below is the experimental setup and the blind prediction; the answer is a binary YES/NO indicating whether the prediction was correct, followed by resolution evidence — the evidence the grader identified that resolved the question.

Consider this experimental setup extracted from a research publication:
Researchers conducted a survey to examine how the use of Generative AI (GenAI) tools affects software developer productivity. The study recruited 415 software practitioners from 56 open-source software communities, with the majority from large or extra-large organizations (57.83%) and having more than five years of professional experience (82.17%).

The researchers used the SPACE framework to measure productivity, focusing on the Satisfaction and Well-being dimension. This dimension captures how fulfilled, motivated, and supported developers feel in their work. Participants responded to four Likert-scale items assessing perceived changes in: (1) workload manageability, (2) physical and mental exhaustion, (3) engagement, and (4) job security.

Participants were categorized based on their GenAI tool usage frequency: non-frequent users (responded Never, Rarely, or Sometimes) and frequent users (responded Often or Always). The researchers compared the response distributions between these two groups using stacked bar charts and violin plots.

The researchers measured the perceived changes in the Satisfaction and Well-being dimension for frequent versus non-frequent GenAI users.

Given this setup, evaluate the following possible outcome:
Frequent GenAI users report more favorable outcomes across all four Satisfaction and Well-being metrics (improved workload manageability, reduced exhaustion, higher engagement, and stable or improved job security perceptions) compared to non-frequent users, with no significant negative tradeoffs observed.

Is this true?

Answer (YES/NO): YES